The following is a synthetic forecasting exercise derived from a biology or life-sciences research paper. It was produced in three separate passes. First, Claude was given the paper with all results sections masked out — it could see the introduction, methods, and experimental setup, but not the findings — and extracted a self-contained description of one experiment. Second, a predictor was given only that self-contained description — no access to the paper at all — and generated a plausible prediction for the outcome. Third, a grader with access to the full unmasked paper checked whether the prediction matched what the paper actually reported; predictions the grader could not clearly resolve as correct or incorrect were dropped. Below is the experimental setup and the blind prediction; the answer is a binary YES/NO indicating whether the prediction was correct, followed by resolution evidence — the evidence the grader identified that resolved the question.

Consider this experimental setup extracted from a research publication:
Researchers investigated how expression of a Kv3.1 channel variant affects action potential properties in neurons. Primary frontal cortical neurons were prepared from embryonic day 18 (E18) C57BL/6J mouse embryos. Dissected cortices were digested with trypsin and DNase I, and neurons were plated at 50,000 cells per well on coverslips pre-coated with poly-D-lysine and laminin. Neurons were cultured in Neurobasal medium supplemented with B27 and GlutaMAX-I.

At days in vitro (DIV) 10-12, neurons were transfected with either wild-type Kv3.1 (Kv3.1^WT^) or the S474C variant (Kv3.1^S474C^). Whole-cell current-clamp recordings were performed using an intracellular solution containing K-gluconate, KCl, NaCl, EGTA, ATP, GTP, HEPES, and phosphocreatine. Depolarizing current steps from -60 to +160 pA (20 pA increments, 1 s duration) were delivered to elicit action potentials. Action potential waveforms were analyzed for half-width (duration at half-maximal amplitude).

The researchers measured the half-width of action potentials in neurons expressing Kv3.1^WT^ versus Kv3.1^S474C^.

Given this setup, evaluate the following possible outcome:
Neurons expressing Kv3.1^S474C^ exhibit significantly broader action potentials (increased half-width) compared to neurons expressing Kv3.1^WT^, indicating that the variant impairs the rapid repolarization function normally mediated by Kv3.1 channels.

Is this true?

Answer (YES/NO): YES